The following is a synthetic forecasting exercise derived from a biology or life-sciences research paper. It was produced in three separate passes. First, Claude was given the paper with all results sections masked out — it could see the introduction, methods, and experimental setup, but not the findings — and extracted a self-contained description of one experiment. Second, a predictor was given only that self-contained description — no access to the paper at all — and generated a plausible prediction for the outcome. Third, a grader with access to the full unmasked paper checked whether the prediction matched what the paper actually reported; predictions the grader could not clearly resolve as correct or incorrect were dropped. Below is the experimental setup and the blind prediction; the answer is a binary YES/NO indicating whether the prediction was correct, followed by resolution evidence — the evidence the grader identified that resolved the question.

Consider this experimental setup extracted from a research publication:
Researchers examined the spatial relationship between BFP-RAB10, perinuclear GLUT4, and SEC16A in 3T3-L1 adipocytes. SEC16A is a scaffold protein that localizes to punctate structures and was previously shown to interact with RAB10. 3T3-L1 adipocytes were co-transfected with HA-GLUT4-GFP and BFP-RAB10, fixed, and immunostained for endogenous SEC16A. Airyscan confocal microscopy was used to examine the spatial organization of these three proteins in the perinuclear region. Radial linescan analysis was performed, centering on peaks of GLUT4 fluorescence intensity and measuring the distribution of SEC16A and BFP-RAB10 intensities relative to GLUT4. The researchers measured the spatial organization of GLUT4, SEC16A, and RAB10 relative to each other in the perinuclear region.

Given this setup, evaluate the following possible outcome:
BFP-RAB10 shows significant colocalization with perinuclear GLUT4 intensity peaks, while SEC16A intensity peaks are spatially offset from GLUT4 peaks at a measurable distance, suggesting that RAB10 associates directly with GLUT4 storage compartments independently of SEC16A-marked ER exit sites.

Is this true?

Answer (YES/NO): NO